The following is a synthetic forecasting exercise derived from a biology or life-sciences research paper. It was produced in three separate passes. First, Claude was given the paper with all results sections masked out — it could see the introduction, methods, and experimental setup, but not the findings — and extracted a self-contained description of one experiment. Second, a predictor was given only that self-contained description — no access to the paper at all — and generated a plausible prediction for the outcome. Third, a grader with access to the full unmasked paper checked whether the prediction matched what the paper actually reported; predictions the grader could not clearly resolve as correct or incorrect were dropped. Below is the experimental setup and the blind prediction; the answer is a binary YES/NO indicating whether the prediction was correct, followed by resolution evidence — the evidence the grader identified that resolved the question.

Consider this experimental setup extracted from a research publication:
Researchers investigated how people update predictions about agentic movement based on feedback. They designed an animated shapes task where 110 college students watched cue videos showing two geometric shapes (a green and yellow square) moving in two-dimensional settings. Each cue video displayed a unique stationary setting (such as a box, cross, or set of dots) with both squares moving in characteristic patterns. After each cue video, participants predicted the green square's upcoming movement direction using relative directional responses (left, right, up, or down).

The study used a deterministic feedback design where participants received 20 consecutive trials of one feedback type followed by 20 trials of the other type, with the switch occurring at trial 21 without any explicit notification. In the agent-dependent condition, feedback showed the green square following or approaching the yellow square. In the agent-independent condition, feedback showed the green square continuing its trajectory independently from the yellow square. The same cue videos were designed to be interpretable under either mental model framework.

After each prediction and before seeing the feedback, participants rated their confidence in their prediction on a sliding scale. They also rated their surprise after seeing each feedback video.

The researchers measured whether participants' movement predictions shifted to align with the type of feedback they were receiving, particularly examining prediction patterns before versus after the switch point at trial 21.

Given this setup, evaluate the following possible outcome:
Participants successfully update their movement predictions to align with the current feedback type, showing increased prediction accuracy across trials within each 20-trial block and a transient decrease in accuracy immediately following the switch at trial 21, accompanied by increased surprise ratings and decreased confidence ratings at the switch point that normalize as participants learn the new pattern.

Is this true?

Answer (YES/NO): NO